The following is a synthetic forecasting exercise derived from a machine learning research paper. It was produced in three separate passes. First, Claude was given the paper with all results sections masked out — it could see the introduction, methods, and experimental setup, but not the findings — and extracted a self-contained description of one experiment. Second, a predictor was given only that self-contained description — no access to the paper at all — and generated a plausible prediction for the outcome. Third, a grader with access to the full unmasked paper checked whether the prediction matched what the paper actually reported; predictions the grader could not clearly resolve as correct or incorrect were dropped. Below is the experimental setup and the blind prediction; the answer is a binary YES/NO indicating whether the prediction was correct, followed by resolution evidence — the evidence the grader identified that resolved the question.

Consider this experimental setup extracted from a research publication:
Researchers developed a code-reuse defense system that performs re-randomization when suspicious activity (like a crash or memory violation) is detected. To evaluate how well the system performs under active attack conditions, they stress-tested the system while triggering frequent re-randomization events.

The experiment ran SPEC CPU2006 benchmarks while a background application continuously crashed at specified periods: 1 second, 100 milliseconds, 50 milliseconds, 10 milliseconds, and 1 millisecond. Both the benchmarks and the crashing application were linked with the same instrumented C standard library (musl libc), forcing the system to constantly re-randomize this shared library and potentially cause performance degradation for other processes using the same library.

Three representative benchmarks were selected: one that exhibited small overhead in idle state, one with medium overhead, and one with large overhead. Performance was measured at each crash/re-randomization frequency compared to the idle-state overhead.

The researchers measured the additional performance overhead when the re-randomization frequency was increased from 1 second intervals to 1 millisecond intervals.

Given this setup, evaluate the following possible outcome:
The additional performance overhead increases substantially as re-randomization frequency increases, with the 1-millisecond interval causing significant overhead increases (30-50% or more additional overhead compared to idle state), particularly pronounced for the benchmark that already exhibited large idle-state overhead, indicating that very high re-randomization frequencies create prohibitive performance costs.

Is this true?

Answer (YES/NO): NO